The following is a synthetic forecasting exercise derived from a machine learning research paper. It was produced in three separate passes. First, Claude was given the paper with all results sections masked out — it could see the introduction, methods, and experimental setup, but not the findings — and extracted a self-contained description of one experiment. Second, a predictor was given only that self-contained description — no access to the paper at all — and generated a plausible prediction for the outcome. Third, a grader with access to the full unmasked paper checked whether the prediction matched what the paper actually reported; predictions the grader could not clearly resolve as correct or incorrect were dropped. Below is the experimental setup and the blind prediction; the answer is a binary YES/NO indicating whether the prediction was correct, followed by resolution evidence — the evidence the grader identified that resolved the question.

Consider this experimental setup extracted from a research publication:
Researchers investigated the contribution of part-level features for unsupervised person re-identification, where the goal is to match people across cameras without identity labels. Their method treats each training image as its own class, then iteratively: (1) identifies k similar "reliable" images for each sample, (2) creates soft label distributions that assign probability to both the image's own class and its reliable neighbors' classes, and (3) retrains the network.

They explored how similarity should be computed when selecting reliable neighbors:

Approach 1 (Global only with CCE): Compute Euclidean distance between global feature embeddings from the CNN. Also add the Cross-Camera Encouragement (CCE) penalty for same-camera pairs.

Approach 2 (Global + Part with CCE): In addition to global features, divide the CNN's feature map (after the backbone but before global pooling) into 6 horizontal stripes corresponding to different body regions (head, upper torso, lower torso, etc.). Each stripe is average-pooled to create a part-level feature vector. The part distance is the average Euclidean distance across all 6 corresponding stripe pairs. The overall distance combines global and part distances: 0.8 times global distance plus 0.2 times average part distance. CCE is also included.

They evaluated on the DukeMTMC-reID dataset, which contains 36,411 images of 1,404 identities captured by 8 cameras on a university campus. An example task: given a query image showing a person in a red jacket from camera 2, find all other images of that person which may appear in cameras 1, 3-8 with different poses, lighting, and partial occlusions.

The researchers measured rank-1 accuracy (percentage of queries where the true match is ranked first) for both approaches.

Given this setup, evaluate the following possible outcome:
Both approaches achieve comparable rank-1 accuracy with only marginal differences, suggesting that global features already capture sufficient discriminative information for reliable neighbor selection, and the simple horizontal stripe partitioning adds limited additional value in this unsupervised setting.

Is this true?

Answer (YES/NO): NO